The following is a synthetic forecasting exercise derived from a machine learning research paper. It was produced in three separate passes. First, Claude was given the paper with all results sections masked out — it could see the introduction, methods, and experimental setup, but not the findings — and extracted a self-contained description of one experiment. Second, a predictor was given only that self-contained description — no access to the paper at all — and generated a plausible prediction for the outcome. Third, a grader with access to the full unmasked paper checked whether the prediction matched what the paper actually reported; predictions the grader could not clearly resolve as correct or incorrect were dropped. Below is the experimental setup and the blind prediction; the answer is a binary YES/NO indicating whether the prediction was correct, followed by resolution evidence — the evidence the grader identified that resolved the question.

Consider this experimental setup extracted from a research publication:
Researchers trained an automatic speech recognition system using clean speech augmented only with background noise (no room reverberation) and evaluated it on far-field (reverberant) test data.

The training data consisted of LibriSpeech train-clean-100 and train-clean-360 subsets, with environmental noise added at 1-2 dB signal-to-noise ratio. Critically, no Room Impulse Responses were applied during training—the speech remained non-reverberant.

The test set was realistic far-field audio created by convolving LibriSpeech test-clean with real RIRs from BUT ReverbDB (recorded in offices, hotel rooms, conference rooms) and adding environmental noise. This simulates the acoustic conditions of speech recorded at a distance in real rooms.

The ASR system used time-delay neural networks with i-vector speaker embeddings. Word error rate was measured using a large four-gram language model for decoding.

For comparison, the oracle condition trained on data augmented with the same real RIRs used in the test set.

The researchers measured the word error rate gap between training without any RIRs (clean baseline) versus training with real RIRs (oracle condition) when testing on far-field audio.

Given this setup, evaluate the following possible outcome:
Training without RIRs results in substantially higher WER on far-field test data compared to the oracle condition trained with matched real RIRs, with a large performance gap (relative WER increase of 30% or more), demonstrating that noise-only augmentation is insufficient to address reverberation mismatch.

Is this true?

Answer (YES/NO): NO